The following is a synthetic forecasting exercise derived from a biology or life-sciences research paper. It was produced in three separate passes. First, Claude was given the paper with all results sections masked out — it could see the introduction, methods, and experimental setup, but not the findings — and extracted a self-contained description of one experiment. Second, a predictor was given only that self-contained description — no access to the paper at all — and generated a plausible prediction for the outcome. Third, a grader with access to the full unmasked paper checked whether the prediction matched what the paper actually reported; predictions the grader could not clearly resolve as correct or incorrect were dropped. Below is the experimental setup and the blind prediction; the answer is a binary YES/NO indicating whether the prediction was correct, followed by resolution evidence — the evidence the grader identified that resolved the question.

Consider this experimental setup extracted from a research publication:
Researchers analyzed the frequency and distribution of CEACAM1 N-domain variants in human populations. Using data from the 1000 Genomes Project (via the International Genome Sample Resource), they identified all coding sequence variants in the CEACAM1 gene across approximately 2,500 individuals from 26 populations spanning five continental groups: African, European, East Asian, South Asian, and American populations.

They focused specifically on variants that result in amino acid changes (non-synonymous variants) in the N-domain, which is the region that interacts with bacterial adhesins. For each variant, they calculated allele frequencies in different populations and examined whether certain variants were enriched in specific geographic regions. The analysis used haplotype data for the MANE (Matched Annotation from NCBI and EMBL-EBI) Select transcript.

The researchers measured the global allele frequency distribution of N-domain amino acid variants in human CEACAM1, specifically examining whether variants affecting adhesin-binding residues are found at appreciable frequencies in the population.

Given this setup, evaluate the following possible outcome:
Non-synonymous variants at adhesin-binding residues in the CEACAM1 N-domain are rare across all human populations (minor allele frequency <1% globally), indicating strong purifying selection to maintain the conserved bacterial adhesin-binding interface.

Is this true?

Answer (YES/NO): NO